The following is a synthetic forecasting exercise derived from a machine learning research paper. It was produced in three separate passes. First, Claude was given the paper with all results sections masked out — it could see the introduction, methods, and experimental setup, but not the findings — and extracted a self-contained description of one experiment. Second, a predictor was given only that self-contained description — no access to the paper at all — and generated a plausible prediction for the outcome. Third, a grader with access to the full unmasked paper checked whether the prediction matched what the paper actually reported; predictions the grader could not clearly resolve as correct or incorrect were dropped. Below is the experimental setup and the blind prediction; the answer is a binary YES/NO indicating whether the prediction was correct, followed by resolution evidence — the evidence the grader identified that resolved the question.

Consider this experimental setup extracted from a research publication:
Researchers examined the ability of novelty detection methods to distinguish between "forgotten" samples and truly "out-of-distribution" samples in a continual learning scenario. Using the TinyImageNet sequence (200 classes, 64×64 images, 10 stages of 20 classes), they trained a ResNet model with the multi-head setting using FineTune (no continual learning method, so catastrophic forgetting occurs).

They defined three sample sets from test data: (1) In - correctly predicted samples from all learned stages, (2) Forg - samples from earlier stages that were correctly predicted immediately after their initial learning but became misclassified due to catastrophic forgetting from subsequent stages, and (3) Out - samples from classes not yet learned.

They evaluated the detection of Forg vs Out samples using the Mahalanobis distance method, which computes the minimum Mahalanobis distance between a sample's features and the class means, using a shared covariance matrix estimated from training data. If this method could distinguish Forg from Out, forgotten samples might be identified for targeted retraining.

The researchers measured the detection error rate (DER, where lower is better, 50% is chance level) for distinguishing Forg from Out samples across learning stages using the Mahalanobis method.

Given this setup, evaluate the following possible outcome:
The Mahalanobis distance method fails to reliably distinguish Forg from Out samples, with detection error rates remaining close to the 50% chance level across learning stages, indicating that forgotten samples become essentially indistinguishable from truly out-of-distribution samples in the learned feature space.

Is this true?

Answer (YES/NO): YES